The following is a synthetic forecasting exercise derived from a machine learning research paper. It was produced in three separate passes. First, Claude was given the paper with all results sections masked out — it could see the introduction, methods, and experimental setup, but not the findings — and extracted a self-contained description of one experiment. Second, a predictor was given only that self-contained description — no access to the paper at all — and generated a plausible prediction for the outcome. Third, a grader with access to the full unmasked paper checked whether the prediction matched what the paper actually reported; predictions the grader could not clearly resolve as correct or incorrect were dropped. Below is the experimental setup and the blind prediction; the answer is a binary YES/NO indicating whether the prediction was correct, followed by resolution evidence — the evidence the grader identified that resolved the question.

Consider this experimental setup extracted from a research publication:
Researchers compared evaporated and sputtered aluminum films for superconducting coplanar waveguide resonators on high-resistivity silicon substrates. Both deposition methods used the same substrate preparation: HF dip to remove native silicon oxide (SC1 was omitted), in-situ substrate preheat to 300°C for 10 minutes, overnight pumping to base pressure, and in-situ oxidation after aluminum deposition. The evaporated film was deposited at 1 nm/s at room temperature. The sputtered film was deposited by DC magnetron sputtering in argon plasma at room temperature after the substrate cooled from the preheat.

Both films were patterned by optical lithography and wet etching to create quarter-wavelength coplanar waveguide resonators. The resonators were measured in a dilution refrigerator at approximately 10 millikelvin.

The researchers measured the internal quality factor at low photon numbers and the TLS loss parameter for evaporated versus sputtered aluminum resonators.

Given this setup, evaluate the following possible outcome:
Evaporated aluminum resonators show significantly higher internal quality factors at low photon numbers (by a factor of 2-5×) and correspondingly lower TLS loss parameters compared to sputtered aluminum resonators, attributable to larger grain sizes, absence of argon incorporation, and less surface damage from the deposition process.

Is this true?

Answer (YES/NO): NO